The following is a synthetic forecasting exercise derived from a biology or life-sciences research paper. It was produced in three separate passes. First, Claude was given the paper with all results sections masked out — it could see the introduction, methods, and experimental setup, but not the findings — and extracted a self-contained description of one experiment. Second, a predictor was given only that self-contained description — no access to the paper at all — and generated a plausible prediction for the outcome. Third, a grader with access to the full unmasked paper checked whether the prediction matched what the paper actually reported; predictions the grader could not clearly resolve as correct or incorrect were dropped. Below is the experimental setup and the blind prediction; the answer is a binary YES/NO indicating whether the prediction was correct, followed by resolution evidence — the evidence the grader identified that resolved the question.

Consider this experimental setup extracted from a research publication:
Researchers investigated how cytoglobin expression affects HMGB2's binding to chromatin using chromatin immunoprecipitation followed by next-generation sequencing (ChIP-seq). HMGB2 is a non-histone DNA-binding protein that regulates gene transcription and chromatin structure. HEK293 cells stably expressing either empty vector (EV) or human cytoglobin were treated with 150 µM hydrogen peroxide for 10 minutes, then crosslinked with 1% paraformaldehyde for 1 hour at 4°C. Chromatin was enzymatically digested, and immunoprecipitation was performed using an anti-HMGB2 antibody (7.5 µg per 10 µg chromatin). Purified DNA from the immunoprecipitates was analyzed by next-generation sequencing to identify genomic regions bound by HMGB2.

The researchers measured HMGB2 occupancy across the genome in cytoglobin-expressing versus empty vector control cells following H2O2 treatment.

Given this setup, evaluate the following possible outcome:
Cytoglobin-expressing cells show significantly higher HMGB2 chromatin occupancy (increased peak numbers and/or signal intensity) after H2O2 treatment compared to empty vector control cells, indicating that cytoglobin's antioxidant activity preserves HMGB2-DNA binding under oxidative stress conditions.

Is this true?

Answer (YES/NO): NO